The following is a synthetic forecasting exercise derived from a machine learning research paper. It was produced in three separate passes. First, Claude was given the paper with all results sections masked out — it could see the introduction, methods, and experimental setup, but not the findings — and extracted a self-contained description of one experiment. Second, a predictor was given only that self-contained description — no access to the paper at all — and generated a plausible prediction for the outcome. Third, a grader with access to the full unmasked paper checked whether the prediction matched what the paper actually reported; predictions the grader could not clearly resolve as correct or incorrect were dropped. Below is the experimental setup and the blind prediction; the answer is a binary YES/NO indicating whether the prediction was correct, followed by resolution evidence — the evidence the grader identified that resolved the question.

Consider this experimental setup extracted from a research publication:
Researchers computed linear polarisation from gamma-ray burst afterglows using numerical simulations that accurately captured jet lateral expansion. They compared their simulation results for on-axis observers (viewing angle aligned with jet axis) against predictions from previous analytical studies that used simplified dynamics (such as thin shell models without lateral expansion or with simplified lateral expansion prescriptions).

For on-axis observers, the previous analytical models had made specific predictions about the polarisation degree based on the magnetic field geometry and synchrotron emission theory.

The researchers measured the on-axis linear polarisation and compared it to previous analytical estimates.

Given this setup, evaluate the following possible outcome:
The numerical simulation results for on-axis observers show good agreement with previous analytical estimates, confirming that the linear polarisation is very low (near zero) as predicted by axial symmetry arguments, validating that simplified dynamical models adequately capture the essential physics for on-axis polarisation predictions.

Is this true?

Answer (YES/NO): NO